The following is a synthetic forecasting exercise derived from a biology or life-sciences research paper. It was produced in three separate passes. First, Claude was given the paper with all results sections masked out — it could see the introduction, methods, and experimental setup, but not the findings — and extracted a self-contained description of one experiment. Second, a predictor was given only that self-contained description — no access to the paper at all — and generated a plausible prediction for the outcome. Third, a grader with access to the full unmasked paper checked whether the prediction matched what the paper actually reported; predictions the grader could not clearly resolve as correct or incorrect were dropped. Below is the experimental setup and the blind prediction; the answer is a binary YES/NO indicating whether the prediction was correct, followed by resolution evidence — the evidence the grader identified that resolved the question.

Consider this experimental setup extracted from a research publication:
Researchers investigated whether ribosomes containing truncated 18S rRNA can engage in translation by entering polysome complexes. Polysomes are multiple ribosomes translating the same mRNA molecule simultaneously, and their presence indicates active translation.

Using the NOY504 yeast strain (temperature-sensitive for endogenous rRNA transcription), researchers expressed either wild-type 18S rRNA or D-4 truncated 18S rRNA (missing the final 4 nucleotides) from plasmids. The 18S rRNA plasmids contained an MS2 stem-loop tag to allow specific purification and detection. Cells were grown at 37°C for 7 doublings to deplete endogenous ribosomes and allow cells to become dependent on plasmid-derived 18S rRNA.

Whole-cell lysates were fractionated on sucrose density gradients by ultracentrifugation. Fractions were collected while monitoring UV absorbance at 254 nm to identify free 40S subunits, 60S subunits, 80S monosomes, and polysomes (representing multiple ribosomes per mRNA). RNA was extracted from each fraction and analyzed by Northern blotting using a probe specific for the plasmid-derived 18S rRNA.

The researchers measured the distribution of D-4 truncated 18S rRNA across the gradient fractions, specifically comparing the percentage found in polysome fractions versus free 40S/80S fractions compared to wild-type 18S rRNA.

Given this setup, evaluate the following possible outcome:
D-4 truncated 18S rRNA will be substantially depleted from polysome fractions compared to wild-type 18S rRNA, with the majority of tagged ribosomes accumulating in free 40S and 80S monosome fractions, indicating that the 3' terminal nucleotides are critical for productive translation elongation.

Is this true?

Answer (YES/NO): NO